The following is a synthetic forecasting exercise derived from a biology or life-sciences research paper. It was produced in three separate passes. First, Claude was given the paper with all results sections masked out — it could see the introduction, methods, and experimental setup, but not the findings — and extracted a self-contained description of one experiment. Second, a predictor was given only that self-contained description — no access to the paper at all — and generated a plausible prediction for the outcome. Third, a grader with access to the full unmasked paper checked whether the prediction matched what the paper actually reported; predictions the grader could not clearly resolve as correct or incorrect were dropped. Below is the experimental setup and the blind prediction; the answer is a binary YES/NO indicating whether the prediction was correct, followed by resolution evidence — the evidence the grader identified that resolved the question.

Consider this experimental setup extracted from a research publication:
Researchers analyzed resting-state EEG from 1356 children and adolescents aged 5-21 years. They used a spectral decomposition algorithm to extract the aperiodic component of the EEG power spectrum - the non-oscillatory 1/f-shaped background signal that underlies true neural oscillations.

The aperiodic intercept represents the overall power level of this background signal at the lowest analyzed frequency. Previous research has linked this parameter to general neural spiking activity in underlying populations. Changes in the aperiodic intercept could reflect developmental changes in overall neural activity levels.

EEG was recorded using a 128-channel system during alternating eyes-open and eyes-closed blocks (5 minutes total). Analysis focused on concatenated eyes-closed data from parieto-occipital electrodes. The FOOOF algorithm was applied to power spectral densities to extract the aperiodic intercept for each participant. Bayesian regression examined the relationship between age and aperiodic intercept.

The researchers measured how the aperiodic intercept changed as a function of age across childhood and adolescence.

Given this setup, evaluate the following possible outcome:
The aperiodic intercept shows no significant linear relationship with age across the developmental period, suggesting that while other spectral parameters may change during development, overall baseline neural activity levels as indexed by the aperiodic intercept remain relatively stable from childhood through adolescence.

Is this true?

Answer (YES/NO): NO